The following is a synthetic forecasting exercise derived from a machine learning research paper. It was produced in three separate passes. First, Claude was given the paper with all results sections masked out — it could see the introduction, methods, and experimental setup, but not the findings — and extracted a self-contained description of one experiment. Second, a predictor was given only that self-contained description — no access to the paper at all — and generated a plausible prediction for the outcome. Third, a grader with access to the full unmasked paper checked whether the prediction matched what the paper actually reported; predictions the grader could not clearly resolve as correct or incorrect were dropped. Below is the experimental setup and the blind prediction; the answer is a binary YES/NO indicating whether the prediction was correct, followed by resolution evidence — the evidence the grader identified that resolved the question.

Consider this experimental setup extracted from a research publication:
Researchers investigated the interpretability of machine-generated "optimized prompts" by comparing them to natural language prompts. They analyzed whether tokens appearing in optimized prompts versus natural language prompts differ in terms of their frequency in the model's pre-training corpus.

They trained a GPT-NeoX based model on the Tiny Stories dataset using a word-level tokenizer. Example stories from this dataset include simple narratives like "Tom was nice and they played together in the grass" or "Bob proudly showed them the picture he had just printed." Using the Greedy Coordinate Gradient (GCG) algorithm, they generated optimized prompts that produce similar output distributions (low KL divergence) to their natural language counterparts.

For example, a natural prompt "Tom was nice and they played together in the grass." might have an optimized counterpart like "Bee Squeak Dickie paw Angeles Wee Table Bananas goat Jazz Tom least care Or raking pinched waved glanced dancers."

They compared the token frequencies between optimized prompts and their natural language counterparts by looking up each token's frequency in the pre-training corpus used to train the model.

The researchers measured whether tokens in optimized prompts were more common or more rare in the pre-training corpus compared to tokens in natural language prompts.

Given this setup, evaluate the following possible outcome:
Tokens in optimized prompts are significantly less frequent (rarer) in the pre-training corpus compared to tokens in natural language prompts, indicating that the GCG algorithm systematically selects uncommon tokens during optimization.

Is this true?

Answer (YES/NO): YES